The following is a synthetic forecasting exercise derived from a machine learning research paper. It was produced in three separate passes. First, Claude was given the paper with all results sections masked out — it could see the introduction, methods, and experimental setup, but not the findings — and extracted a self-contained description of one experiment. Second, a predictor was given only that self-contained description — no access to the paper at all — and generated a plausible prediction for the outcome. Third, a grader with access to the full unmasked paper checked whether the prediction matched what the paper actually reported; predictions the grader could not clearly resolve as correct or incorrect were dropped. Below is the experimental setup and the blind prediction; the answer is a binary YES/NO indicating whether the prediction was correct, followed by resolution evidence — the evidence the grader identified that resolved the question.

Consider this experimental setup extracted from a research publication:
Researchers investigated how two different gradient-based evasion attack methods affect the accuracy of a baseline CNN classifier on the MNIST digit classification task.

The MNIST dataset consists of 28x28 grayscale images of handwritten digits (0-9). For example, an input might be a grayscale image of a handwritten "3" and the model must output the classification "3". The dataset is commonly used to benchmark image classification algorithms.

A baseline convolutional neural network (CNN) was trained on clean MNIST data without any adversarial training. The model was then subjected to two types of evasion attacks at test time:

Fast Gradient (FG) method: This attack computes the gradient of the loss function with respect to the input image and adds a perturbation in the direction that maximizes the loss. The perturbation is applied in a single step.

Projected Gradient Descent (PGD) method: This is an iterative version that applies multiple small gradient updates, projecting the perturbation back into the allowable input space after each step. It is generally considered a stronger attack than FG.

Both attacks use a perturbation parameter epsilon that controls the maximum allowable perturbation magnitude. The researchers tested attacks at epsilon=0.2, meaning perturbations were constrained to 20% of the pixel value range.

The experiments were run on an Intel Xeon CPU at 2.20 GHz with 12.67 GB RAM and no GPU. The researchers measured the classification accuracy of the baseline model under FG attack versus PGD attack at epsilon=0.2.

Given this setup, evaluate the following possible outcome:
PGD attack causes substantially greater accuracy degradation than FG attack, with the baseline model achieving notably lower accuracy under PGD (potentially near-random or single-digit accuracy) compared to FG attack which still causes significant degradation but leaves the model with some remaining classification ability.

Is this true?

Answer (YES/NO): YES